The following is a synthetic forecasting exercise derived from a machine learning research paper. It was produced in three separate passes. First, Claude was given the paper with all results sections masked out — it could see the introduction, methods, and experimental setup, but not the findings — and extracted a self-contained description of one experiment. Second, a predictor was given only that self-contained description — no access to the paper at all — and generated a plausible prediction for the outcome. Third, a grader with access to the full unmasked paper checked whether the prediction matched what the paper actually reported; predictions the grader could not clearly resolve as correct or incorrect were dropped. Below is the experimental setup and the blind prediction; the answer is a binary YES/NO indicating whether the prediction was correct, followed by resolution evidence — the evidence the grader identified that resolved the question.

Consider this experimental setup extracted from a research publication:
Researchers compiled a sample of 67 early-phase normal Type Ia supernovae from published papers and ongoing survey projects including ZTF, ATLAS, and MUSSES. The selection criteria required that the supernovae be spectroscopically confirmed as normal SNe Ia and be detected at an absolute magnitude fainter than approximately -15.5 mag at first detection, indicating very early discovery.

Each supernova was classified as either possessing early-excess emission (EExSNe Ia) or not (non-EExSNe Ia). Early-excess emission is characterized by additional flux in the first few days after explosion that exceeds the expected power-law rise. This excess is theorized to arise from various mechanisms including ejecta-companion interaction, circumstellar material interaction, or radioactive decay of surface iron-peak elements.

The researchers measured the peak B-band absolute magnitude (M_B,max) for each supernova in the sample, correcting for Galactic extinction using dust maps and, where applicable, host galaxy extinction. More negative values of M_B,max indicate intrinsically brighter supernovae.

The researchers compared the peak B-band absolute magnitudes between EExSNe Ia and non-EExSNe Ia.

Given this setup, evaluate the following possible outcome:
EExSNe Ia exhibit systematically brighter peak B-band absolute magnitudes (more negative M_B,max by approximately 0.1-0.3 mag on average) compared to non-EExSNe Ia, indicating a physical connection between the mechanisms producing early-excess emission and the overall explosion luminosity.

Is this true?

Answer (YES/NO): YES